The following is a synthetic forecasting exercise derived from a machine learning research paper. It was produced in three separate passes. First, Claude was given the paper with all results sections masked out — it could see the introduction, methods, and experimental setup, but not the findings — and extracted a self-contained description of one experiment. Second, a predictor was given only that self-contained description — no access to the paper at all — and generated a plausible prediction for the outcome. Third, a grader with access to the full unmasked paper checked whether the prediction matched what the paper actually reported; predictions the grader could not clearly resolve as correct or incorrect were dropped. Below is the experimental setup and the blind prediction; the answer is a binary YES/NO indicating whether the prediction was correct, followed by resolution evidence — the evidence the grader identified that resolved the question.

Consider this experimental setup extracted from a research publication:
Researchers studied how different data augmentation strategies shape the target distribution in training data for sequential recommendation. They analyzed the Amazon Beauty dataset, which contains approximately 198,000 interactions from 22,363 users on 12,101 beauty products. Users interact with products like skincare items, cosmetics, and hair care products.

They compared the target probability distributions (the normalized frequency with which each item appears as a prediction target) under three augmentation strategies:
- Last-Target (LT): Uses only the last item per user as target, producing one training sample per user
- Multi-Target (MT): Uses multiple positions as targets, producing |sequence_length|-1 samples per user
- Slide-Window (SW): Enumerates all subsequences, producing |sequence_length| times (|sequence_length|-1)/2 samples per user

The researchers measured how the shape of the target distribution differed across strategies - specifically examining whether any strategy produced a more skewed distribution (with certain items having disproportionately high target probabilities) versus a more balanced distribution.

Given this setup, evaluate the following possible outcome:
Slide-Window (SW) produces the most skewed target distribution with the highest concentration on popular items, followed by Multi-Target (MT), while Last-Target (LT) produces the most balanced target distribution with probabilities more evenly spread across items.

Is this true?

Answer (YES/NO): NO